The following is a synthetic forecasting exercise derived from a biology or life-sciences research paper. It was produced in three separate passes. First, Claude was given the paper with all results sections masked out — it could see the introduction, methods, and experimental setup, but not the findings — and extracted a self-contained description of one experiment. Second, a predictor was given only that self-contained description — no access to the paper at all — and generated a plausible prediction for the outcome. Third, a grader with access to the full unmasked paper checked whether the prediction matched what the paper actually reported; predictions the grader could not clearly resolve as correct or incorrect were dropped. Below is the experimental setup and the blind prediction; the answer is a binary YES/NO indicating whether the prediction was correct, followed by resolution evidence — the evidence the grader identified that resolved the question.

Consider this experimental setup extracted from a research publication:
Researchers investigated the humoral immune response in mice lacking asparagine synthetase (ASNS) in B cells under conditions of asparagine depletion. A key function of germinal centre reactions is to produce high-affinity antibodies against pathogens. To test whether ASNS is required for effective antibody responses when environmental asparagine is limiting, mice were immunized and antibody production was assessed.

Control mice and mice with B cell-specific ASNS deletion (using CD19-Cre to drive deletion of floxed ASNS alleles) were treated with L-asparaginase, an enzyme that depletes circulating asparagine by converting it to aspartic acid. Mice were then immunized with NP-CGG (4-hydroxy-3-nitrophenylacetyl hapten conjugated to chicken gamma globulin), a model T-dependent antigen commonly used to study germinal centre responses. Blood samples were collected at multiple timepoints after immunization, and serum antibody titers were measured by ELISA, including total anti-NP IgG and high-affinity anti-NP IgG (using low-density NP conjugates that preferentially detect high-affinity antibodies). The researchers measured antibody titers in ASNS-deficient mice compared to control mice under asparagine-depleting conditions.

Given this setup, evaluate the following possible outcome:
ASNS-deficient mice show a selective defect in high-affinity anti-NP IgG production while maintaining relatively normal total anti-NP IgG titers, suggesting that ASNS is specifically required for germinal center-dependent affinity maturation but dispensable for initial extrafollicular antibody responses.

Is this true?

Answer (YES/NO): NO